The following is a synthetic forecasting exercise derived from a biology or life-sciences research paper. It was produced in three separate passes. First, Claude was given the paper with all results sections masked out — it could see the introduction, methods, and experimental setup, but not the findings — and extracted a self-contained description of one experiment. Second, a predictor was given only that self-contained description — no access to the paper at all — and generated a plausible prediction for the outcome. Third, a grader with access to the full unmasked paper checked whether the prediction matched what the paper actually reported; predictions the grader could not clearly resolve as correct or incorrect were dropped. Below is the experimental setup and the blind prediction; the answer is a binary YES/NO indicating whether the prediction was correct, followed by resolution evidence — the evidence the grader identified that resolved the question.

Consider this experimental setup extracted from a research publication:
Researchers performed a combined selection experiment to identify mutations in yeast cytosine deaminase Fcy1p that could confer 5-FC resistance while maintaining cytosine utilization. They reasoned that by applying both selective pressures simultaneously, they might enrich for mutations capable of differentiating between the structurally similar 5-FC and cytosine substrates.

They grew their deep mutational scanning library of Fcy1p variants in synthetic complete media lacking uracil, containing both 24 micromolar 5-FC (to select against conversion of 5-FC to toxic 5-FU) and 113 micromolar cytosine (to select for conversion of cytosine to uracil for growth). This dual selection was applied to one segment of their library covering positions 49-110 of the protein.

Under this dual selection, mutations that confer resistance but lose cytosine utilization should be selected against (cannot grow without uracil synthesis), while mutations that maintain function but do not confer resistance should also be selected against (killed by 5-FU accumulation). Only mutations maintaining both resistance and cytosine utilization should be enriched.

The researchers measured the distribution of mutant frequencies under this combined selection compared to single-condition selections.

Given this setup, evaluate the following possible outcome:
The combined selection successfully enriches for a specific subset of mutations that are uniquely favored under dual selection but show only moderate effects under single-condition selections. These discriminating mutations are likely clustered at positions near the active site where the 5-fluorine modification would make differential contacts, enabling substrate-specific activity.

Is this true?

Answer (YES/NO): NO